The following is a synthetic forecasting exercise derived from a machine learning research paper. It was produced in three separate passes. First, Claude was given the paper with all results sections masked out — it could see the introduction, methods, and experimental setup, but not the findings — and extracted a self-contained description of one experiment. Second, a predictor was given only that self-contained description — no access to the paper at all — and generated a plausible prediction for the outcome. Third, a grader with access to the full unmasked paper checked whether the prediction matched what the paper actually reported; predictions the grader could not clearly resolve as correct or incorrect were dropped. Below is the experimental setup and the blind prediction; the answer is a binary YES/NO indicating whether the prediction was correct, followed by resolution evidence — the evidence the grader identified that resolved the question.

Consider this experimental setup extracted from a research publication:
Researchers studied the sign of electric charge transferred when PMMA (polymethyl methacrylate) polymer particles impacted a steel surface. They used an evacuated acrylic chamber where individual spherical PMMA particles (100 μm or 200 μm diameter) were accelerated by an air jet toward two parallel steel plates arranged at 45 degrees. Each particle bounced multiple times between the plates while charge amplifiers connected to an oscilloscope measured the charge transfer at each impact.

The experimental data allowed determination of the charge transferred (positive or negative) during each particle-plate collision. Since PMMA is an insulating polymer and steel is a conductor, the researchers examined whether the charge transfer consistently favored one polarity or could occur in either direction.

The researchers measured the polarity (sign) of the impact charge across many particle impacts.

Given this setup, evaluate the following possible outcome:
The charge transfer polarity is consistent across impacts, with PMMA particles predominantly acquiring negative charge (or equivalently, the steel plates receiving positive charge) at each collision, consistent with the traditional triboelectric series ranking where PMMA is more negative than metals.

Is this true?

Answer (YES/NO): NO